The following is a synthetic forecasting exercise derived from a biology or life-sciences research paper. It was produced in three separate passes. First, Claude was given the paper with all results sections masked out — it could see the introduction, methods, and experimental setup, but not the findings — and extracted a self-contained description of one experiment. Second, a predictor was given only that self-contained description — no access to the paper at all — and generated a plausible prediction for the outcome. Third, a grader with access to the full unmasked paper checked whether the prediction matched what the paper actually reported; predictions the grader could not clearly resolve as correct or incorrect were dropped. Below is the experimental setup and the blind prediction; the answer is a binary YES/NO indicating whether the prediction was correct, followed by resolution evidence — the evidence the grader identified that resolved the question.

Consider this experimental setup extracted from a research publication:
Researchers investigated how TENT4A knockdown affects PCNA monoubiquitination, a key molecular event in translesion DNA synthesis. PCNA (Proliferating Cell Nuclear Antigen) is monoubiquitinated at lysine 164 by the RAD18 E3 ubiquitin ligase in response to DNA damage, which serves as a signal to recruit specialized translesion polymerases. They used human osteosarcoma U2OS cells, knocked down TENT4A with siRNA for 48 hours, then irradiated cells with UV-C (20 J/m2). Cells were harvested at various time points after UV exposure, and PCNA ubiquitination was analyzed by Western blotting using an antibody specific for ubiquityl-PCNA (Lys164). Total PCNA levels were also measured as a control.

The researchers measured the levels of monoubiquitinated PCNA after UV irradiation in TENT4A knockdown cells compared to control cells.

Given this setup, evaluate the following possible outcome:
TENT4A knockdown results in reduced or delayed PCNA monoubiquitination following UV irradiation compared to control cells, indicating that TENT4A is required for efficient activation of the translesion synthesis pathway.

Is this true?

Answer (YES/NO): YES